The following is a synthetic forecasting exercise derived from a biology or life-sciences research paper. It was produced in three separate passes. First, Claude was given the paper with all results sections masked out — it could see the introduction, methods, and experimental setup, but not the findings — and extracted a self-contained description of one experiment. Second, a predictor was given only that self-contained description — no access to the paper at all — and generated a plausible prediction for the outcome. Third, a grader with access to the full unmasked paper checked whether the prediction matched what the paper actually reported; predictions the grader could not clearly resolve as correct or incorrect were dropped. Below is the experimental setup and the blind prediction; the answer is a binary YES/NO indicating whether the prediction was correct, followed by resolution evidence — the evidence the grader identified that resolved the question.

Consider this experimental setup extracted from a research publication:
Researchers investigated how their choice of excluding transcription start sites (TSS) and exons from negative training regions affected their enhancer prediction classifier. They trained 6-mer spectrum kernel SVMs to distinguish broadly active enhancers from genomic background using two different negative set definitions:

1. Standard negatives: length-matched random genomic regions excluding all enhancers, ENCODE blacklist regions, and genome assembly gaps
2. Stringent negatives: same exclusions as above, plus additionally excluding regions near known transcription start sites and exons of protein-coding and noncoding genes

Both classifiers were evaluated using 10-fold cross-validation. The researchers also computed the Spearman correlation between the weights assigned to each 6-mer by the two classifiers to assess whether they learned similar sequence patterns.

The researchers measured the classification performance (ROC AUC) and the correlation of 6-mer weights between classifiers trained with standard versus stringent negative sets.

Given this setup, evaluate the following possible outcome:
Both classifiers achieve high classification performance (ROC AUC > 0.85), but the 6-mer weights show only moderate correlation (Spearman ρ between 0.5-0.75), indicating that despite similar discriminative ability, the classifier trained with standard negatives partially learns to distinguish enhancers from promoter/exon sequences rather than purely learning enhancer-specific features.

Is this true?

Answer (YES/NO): NO